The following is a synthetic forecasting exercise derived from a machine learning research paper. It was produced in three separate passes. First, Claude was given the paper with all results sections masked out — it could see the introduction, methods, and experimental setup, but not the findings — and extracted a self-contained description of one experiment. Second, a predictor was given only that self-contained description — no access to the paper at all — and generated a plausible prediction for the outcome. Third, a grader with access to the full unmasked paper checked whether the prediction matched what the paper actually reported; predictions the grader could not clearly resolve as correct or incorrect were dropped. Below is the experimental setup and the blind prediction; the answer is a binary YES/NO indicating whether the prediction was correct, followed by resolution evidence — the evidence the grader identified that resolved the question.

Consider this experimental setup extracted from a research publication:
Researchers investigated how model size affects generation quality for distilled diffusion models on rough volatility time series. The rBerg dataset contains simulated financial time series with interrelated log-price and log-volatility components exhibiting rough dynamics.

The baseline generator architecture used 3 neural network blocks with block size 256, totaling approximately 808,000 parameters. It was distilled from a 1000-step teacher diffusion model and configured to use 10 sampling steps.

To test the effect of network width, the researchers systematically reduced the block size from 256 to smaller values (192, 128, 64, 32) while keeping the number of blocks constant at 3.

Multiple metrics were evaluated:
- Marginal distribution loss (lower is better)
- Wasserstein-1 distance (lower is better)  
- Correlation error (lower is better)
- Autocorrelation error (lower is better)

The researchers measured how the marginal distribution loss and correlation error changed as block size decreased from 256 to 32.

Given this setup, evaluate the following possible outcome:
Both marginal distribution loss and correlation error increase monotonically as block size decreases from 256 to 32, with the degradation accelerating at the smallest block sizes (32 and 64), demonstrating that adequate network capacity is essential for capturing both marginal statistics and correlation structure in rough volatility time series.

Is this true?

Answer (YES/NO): NO